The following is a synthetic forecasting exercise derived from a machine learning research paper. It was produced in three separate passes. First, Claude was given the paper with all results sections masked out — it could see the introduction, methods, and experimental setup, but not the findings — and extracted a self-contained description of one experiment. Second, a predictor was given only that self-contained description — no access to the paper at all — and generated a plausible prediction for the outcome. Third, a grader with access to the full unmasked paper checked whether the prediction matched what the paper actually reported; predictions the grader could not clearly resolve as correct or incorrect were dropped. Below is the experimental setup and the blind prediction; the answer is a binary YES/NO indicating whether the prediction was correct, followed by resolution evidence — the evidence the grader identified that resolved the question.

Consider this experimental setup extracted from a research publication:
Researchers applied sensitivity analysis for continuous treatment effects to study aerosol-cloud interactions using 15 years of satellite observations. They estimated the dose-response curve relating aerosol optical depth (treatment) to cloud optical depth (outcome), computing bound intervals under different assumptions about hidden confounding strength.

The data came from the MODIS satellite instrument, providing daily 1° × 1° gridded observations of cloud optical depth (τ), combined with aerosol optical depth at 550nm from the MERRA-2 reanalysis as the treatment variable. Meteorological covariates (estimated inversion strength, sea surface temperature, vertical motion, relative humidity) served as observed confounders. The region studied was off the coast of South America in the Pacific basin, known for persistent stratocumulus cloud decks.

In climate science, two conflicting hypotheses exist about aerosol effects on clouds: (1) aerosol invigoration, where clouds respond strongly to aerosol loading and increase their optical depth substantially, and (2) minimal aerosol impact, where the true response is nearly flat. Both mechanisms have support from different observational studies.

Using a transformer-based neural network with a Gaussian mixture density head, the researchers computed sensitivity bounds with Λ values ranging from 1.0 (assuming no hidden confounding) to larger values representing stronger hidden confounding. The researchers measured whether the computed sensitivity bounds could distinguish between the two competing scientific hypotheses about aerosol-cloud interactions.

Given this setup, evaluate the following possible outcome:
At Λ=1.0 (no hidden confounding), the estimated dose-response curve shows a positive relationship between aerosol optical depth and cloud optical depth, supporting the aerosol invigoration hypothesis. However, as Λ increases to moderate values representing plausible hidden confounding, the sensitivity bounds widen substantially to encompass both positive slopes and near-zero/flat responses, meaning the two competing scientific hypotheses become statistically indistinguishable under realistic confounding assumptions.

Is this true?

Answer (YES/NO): YES